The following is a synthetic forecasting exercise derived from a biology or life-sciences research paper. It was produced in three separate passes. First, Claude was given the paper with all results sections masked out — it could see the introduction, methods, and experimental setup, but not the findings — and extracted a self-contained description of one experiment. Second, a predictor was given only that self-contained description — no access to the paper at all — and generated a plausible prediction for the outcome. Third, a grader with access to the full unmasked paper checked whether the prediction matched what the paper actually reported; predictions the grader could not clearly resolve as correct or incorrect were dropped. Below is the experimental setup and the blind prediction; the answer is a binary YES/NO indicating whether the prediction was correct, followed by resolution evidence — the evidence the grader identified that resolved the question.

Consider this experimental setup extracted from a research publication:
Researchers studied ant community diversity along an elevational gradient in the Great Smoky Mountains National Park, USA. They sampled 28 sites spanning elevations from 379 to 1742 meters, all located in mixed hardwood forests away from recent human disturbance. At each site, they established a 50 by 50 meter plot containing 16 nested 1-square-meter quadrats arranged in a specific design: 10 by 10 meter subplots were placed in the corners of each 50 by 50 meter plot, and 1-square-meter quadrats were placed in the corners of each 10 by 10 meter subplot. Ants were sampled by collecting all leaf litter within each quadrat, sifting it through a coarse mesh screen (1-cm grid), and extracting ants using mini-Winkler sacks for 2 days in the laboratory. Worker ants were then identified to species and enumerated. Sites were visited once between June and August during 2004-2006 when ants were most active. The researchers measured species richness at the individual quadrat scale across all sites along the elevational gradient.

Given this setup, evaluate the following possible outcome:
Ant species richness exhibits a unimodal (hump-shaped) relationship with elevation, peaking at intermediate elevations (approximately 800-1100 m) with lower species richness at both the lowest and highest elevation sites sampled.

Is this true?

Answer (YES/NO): NO